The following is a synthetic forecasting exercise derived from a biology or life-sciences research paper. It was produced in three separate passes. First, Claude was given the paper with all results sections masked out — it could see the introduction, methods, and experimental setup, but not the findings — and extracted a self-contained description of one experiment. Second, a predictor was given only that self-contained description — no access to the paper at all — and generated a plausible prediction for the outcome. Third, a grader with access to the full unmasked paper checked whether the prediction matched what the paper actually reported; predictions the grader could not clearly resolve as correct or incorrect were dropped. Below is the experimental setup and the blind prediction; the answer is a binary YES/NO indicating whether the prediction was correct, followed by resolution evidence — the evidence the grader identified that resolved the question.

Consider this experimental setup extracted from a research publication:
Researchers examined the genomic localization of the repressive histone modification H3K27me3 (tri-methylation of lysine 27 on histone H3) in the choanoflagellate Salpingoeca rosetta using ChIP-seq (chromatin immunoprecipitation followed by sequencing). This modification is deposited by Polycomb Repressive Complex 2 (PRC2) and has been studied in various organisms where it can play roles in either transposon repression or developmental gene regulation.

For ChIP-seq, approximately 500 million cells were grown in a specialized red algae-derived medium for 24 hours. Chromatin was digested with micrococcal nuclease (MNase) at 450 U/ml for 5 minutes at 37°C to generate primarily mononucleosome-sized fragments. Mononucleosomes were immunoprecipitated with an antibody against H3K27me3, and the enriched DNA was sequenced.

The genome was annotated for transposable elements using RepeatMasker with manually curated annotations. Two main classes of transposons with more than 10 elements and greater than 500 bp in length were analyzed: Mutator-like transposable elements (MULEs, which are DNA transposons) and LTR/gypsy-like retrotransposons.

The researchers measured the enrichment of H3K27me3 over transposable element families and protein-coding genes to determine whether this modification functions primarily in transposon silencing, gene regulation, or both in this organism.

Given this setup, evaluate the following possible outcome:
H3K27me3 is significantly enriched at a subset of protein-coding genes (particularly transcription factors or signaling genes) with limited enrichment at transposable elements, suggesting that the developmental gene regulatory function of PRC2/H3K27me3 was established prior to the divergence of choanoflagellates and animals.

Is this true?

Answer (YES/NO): NO